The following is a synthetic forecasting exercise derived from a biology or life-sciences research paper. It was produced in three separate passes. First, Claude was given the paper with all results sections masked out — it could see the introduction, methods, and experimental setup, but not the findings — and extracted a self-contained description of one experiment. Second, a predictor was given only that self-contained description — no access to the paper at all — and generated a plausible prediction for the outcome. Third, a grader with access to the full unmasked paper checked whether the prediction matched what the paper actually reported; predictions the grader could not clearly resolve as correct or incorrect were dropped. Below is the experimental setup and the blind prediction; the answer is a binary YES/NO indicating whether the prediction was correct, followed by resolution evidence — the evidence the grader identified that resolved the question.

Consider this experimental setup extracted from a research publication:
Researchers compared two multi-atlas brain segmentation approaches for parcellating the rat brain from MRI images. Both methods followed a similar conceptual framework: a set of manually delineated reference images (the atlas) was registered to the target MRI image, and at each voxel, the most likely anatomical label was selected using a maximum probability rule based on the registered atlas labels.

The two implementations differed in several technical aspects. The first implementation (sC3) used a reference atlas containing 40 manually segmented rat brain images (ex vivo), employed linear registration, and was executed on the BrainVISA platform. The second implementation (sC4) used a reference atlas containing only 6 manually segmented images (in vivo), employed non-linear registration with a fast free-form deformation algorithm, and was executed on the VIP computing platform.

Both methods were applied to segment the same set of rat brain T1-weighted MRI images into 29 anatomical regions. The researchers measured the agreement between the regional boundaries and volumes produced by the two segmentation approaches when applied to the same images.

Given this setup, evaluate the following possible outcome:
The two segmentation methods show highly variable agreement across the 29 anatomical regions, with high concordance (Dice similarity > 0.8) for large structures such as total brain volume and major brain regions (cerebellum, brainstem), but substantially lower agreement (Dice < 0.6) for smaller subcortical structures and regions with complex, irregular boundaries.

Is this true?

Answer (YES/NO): NO